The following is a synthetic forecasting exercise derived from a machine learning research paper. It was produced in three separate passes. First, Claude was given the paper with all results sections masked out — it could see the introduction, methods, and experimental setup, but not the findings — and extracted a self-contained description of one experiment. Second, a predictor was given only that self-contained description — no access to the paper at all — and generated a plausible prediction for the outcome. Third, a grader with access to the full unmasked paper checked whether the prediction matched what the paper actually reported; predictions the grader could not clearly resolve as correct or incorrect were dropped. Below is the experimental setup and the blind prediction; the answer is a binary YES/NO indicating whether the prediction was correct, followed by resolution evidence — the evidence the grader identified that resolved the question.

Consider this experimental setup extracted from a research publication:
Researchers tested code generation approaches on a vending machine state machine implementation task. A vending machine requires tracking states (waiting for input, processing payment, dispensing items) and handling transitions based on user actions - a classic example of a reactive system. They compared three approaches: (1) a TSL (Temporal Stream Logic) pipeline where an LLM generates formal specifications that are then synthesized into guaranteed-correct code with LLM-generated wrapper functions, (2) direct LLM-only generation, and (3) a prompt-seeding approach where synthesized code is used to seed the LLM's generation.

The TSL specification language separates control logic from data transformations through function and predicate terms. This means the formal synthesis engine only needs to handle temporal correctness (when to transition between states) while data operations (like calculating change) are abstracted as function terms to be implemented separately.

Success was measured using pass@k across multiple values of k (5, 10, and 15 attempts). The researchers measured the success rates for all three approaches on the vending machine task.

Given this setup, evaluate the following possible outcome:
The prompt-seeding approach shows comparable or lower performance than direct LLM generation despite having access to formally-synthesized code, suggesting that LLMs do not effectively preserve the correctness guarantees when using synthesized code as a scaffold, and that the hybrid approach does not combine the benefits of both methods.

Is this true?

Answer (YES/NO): NO